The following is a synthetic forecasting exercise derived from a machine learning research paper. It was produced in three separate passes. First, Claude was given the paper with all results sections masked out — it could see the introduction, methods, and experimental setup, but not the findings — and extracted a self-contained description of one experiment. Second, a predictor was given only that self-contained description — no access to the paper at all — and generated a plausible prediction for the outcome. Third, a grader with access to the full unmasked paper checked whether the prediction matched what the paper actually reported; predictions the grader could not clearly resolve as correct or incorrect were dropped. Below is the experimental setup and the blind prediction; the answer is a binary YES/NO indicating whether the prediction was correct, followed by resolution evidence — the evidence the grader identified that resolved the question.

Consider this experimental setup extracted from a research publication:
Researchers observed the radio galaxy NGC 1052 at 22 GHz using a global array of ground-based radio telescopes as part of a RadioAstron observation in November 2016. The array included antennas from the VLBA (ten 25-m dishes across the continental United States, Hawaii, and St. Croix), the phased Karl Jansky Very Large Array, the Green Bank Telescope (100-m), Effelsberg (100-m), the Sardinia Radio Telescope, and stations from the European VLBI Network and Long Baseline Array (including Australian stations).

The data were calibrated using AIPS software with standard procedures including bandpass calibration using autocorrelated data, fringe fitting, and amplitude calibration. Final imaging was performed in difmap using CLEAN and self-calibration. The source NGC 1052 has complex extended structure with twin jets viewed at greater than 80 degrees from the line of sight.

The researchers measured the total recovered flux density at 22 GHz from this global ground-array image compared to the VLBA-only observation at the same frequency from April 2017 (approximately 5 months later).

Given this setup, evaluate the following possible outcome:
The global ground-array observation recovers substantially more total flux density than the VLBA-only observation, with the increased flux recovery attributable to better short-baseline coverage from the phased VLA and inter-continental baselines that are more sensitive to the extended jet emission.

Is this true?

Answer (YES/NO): NO